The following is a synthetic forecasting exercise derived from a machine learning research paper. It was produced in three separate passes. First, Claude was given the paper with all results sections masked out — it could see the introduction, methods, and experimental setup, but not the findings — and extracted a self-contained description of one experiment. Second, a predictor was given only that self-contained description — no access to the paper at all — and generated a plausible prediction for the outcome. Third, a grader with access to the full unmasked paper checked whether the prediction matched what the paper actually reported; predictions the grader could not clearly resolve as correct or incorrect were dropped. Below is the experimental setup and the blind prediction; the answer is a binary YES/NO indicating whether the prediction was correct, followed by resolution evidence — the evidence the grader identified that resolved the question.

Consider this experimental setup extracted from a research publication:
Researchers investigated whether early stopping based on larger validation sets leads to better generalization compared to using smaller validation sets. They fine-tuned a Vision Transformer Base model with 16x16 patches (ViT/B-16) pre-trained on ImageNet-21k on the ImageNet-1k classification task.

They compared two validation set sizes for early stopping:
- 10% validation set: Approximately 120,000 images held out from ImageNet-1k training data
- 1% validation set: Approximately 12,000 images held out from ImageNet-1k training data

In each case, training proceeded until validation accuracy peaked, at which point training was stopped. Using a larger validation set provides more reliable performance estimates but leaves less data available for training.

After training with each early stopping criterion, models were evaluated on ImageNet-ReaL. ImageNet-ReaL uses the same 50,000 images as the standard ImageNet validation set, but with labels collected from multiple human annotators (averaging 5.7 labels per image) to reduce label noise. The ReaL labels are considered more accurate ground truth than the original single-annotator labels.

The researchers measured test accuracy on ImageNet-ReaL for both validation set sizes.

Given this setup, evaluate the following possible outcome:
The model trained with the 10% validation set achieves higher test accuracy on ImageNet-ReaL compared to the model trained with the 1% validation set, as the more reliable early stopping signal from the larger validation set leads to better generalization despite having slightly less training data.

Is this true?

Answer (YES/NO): NO